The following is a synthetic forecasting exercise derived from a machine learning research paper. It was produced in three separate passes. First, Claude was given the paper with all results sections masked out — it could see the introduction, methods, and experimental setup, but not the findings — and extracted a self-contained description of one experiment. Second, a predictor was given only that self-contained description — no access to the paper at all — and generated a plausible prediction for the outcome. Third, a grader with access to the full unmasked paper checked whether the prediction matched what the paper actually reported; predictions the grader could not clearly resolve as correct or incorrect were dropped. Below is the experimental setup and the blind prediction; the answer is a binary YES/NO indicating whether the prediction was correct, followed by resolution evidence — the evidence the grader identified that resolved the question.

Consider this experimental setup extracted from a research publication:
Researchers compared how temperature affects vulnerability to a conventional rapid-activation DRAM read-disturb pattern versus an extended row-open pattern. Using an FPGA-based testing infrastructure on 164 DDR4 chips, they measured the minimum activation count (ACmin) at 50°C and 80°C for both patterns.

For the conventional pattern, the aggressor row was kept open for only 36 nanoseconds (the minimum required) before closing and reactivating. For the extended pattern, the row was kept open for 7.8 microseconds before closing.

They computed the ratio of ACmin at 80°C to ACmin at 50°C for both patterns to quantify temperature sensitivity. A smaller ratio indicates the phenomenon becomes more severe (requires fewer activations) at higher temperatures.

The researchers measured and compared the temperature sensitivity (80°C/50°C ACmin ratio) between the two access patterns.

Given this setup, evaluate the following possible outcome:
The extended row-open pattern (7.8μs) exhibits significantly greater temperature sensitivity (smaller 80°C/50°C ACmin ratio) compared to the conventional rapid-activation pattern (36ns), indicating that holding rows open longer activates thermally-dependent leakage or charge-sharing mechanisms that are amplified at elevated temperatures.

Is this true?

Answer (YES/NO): YES